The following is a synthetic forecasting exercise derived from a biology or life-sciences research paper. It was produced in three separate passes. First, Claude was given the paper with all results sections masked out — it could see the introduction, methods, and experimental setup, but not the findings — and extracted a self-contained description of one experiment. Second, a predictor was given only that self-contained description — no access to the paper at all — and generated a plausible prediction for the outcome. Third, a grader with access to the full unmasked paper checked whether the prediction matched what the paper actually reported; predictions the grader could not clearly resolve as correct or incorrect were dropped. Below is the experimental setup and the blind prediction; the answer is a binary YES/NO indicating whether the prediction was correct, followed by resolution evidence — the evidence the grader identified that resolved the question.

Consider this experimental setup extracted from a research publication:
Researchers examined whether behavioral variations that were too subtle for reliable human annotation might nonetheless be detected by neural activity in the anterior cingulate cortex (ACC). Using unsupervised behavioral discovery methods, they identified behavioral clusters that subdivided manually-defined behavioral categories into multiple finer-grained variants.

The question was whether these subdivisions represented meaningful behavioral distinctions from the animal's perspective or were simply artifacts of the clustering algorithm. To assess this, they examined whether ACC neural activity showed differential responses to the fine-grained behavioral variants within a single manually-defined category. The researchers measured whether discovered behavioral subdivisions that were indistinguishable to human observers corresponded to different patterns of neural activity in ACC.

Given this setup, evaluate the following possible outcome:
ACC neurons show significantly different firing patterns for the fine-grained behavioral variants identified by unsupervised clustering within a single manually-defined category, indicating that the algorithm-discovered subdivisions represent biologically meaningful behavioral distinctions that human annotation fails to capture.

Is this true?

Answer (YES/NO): YES